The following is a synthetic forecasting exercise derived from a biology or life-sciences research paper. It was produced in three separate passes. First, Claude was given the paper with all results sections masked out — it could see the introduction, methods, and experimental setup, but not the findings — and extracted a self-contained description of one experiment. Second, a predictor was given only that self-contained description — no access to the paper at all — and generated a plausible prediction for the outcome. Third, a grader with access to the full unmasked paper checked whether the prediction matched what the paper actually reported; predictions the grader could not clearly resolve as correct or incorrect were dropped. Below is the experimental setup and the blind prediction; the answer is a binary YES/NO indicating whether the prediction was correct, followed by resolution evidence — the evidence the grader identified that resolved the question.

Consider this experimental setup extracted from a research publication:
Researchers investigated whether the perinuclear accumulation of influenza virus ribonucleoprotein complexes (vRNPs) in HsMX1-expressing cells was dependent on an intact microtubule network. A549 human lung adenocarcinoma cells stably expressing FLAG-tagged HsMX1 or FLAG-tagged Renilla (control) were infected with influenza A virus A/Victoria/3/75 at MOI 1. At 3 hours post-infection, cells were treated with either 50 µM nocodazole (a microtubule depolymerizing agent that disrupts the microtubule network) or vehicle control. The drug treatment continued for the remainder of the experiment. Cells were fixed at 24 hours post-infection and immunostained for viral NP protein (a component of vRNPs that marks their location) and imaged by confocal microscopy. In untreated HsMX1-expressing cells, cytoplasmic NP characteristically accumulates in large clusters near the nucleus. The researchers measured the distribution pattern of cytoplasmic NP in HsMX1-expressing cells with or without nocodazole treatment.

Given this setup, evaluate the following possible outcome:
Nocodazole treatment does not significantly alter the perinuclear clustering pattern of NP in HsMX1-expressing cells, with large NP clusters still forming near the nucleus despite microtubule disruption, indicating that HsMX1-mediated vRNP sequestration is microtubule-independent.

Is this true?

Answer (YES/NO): NO